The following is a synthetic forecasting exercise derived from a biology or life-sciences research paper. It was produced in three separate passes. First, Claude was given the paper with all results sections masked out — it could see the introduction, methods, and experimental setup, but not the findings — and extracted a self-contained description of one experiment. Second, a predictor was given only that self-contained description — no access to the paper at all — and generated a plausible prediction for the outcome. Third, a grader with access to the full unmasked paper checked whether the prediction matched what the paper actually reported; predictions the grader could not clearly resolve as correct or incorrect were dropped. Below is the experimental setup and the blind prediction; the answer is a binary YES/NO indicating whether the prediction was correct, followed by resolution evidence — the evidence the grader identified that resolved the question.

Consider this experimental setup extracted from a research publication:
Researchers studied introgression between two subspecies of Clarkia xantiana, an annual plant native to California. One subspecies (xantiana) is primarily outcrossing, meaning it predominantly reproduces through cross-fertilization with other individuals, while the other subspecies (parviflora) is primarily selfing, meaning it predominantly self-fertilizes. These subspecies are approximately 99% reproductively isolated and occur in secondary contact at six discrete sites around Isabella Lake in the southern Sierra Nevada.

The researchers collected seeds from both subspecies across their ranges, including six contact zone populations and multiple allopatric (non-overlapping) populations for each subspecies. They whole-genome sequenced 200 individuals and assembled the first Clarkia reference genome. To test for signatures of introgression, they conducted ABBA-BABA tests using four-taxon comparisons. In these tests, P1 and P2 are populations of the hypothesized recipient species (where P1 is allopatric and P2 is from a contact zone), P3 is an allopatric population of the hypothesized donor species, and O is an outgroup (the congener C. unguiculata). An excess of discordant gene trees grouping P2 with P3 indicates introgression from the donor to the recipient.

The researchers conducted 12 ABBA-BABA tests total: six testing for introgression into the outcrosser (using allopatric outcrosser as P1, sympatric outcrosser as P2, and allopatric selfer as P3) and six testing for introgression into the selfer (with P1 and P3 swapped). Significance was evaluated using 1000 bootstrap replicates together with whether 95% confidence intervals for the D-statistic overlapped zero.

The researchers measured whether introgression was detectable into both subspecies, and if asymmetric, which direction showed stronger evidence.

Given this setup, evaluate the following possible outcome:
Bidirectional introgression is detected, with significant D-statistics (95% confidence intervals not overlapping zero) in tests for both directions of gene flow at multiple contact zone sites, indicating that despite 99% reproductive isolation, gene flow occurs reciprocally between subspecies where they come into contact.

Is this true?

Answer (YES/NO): NO